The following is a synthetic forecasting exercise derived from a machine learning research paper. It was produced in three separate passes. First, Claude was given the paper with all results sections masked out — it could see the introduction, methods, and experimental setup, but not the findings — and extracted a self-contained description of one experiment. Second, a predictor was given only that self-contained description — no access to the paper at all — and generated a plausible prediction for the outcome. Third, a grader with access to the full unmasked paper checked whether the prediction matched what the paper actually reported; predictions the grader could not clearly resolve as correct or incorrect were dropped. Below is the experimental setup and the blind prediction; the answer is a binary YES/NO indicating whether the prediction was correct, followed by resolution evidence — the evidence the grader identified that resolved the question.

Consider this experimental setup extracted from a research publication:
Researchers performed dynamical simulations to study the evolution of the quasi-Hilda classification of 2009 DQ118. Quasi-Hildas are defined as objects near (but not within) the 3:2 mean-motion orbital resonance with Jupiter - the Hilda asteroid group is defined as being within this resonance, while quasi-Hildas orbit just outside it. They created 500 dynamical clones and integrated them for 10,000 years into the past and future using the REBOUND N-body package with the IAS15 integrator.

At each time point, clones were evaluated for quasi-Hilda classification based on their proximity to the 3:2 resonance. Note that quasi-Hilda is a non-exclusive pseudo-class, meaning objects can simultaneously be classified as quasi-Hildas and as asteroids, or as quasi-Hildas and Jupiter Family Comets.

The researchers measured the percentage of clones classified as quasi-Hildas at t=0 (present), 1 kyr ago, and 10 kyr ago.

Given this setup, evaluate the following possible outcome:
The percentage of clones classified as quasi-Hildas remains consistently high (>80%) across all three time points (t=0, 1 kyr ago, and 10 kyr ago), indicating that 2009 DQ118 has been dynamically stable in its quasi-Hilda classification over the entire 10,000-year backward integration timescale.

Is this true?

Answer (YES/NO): NO